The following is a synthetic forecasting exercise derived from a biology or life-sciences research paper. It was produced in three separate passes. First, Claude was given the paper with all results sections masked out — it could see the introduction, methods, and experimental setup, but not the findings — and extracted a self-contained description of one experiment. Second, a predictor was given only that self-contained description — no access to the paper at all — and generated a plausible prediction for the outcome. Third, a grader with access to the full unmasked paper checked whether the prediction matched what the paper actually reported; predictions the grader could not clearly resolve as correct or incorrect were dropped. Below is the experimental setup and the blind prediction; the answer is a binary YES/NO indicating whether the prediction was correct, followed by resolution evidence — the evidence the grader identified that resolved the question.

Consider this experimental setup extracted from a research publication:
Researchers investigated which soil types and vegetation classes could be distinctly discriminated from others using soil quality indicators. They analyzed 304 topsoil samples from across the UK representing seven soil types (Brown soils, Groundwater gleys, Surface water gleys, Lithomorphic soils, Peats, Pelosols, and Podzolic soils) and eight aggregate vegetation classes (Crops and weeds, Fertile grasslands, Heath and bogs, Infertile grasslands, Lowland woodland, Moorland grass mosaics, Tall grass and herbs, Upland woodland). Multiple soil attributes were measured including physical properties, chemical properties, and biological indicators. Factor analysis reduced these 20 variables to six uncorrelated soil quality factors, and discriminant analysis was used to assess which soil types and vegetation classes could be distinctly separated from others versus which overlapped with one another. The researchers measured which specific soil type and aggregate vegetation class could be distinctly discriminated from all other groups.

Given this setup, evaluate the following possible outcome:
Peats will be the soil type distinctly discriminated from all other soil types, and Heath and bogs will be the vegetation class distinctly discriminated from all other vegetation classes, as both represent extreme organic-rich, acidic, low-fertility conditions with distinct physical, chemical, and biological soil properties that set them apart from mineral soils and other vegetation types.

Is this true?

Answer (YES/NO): YES